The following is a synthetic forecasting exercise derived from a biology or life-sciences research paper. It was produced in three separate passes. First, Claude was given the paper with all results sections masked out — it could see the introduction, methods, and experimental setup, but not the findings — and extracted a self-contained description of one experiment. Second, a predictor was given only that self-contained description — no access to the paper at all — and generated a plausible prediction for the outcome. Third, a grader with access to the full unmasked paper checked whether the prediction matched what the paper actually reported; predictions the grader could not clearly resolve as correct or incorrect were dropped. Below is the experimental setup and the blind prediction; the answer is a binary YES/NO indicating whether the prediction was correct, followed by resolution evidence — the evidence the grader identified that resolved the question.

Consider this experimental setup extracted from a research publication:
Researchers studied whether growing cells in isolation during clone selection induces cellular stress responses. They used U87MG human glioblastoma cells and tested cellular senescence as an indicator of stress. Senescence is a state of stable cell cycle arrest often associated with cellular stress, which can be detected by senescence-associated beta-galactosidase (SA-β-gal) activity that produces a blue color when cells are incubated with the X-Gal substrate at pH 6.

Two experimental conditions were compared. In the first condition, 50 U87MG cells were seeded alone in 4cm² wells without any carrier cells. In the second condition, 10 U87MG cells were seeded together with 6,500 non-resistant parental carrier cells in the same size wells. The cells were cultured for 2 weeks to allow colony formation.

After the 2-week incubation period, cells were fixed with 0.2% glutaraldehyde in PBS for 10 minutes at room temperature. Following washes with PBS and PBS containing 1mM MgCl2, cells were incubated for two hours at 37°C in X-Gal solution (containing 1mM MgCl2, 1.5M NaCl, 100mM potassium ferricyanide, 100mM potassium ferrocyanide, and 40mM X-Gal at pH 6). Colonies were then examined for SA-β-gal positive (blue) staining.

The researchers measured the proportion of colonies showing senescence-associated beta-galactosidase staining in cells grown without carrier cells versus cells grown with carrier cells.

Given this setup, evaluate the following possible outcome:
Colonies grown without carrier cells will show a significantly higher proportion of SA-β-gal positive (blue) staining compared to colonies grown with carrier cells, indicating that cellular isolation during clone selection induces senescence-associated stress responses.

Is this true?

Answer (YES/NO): YES